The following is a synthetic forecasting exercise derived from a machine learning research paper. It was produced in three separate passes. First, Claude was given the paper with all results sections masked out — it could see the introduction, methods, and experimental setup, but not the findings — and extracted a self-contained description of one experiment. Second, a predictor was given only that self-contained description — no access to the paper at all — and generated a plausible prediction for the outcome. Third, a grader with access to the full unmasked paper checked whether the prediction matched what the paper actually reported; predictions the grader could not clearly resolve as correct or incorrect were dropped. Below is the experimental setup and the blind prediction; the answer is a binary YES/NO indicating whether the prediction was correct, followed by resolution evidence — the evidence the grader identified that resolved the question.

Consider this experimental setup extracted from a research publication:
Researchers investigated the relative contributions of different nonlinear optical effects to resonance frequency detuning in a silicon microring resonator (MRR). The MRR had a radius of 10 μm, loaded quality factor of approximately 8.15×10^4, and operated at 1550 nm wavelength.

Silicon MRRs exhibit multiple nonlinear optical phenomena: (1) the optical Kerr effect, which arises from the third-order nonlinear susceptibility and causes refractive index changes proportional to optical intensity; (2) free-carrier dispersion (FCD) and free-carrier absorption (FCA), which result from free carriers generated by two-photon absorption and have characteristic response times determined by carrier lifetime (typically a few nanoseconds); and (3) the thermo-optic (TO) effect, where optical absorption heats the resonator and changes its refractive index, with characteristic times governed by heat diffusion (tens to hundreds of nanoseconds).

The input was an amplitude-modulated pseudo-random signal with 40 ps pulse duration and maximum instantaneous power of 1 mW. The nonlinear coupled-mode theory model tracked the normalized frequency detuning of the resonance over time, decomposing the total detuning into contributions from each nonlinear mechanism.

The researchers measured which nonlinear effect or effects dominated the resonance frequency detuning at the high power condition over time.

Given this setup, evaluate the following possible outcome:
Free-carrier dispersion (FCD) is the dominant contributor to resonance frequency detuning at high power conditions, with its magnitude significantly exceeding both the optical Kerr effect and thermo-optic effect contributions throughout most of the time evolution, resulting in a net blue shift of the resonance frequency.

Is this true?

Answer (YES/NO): NO